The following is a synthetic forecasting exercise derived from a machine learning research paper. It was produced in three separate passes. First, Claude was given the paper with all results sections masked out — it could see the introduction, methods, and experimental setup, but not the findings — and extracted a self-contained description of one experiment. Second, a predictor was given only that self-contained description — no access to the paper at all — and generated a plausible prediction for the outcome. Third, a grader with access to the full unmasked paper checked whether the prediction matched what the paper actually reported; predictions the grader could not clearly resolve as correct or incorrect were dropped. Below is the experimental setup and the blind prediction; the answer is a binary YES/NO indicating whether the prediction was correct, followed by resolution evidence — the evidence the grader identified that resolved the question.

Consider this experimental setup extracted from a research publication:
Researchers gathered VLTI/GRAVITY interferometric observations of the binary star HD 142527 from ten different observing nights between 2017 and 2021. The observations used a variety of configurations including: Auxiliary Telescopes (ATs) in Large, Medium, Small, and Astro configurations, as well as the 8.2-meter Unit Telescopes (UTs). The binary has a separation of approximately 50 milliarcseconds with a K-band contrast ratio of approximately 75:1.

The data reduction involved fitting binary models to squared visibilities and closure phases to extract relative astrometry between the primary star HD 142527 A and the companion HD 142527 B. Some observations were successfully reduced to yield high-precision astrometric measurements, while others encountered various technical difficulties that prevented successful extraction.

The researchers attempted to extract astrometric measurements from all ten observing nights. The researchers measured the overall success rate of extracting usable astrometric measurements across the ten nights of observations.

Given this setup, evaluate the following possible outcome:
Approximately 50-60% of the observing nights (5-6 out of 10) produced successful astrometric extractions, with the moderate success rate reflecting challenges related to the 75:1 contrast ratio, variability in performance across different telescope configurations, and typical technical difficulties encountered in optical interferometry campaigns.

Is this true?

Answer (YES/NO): NO